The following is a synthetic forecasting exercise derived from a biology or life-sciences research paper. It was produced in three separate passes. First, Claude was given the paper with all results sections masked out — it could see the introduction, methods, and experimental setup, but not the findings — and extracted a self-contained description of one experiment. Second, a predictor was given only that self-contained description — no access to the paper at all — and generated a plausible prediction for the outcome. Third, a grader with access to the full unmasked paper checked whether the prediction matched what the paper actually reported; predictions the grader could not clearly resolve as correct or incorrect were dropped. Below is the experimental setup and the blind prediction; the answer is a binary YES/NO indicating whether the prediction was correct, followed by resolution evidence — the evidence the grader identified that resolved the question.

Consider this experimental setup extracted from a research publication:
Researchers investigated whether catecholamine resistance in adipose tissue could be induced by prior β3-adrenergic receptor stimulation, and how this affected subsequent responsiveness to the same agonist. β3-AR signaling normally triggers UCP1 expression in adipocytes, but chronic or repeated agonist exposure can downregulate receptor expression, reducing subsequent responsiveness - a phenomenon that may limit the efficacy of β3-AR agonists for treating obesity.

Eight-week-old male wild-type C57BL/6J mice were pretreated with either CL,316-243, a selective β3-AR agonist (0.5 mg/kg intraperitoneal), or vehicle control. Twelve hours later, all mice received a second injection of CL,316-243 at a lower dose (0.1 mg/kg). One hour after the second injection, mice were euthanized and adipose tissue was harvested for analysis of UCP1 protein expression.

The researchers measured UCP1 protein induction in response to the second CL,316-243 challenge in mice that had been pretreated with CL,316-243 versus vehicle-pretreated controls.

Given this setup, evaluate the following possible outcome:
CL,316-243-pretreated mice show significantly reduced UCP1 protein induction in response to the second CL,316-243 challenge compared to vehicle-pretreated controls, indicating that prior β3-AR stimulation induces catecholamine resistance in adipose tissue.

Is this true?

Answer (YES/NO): YES